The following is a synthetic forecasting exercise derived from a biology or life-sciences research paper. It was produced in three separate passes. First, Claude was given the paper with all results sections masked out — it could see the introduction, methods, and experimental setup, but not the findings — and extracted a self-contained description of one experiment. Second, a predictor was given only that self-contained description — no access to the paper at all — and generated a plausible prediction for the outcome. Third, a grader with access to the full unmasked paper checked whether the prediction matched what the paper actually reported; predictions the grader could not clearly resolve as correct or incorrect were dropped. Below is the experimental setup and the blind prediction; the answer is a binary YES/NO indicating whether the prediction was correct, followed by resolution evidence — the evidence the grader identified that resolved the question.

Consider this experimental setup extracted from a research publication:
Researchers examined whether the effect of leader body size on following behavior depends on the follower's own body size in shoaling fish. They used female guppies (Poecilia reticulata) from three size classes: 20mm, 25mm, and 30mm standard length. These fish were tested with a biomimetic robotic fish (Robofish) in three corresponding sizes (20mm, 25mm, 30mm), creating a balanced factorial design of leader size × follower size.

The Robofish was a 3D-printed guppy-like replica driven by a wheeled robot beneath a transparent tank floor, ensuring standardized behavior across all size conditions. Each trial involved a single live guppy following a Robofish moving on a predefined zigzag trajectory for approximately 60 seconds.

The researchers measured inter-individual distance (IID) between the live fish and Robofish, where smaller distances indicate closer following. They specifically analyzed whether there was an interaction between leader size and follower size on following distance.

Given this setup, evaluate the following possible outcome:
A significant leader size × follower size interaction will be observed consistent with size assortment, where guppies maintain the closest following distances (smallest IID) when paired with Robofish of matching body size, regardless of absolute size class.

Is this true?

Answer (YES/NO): NO